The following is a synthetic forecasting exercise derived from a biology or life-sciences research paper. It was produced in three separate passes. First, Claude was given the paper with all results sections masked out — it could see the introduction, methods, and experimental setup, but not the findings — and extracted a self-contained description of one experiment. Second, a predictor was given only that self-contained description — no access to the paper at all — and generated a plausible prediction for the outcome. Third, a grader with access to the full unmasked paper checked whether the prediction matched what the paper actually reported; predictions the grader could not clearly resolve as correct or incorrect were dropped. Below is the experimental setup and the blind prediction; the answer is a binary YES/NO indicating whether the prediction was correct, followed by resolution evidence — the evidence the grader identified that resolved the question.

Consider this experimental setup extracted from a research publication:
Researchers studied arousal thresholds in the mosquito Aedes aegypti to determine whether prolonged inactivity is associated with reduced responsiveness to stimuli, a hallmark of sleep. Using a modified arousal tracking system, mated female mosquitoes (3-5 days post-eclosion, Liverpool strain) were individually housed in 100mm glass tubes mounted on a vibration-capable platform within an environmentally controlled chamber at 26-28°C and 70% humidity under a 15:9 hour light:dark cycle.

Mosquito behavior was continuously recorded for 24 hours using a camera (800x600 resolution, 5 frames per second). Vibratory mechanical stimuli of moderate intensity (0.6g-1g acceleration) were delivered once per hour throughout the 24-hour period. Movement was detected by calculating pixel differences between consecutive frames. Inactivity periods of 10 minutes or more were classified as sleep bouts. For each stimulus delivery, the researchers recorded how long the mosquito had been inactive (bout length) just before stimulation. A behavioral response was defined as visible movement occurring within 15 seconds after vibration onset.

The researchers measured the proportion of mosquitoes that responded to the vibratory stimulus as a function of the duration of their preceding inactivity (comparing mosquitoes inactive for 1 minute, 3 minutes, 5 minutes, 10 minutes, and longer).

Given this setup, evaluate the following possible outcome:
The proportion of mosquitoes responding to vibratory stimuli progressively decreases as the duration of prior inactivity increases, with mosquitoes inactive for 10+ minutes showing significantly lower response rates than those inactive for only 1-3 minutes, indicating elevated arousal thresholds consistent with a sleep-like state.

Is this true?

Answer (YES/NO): NO